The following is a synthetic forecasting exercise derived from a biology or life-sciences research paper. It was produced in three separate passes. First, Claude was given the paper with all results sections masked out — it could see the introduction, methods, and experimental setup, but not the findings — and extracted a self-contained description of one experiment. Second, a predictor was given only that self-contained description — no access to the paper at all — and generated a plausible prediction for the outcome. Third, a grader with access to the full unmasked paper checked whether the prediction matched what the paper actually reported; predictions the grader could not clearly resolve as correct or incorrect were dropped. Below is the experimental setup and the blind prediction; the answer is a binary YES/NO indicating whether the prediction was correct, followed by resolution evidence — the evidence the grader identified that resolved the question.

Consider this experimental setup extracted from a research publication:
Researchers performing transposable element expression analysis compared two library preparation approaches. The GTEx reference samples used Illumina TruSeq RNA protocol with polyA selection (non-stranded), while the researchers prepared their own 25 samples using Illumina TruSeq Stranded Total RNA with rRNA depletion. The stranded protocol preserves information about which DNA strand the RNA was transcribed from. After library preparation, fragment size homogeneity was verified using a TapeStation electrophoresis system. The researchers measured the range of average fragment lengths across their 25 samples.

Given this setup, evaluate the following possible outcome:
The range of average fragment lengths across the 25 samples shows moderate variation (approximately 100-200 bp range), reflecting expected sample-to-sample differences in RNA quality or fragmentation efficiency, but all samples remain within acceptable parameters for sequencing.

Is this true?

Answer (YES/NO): NO